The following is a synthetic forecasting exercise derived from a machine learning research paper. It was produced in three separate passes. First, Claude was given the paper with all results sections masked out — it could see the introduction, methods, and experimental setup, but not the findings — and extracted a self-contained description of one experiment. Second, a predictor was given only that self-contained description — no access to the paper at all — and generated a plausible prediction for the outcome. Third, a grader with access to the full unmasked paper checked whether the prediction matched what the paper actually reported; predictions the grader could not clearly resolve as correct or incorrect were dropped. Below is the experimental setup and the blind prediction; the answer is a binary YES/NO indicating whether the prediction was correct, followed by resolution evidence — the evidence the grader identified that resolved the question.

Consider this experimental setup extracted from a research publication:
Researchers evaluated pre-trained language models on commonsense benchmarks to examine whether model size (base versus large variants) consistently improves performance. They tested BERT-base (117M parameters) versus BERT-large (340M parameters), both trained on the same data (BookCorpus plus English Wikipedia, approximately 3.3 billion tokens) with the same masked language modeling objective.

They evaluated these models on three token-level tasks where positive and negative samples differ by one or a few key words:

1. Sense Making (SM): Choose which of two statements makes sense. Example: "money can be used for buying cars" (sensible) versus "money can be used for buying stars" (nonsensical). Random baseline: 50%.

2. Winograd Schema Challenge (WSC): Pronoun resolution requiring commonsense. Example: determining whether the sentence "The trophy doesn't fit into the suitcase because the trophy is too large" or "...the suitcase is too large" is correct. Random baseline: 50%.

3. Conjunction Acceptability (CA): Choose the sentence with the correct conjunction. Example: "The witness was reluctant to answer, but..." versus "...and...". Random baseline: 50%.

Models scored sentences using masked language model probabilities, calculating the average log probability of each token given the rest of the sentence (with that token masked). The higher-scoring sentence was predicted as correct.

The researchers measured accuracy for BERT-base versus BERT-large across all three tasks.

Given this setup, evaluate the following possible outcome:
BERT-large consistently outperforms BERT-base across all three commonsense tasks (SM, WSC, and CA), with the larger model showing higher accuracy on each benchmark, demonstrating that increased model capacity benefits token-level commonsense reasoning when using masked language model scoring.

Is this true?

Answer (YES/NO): NO